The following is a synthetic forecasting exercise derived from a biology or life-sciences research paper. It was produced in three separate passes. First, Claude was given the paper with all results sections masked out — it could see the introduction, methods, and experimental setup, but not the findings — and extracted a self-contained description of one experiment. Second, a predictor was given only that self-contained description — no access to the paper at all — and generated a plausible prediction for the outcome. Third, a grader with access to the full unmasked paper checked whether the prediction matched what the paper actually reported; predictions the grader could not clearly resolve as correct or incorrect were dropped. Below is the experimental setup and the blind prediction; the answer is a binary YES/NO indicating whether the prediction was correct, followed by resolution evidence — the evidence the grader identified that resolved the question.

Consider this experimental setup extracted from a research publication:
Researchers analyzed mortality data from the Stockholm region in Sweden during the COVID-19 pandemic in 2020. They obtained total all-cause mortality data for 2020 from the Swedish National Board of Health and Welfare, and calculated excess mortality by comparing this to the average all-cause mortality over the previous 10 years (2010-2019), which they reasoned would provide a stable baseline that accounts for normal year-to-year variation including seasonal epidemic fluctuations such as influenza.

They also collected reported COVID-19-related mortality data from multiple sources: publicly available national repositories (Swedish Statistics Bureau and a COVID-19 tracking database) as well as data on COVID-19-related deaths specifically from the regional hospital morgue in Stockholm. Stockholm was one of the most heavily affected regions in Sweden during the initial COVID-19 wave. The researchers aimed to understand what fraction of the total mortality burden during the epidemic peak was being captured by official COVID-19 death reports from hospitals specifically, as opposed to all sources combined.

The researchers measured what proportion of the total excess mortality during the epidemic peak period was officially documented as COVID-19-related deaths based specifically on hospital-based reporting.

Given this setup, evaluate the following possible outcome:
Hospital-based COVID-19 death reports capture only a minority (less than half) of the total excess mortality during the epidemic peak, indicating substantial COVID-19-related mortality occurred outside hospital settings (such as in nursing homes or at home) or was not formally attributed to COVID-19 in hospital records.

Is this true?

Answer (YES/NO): YES